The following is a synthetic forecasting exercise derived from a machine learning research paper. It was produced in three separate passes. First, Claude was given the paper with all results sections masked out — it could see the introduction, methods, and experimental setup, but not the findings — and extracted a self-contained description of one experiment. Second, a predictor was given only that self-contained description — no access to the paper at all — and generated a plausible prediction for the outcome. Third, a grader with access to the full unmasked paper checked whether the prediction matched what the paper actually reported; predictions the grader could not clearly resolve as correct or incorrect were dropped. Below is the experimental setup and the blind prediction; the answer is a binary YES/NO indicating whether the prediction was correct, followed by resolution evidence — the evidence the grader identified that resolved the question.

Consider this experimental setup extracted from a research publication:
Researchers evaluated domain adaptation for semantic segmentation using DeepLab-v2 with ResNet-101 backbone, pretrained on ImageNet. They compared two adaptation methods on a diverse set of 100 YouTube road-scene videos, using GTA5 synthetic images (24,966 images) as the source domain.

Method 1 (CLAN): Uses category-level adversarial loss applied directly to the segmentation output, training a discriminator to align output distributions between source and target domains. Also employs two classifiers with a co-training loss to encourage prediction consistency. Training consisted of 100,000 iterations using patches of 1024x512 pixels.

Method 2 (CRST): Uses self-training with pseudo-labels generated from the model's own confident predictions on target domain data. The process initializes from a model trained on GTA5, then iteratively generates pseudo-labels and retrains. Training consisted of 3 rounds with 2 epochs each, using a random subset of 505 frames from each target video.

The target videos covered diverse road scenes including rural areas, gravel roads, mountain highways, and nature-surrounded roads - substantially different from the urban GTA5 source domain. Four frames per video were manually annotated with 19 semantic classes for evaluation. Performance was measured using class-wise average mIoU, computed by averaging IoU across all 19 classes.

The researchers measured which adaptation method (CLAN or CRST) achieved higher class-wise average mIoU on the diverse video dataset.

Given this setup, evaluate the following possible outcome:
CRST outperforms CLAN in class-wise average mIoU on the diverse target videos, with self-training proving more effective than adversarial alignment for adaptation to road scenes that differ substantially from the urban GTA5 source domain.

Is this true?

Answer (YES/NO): NO